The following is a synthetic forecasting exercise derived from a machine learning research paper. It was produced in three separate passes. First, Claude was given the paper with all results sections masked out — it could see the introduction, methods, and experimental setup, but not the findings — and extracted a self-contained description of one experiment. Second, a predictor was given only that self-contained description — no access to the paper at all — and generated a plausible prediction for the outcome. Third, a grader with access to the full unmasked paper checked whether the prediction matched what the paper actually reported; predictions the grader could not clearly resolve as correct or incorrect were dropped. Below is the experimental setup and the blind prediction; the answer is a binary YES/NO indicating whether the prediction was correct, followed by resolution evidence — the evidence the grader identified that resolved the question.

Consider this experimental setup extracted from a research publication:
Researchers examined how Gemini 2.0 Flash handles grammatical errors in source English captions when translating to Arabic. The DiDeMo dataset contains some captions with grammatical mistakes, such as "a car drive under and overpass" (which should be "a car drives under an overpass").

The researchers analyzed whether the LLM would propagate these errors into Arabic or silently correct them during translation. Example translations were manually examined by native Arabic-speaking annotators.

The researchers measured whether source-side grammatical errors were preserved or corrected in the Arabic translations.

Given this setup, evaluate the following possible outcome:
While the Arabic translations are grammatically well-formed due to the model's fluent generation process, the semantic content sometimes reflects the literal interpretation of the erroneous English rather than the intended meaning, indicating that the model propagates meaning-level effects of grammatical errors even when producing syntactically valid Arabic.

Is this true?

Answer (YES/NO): NO